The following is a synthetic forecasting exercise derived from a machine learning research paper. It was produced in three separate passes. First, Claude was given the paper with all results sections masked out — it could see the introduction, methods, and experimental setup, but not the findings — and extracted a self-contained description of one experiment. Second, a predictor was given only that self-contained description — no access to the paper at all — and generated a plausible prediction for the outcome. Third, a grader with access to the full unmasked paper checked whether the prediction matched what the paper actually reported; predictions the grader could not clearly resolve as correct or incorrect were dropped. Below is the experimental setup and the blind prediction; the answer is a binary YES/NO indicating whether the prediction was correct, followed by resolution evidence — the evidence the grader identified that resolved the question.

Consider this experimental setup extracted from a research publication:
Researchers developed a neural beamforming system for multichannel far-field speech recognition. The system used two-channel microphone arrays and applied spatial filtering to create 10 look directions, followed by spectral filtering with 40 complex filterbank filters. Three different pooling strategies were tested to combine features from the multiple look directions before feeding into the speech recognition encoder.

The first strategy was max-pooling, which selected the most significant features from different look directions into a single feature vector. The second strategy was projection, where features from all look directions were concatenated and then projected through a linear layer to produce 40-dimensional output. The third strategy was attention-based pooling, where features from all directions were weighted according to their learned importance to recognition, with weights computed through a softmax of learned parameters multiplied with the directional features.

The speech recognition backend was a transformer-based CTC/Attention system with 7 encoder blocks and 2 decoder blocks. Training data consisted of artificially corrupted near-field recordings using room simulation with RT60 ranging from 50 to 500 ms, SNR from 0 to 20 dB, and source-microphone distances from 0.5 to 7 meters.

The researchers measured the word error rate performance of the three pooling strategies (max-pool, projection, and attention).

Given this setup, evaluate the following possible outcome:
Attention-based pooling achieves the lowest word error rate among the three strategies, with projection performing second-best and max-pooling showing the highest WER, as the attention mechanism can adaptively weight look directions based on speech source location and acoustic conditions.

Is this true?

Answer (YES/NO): NO